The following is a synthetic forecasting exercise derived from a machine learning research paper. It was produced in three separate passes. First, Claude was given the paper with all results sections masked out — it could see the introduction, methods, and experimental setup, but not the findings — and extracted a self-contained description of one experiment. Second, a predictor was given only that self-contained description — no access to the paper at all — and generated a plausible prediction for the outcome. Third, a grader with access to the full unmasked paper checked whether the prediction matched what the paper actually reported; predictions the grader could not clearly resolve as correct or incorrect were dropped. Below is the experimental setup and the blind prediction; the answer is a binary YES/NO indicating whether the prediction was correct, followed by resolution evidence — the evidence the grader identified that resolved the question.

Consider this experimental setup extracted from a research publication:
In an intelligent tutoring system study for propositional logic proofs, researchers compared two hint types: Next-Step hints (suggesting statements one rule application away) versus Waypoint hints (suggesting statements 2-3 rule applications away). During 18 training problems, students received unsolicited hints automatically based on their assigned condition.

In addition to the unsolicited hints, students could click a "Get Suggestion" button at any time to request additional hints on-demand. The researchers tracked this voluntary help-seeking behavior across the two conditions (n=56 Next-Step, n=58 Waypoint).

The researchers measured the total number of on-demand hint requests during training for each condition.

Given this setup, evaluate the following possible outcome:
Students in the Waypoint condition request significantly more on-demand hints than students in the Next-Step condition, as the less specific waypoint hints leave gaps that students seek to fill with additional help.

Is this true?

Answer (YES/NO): NO